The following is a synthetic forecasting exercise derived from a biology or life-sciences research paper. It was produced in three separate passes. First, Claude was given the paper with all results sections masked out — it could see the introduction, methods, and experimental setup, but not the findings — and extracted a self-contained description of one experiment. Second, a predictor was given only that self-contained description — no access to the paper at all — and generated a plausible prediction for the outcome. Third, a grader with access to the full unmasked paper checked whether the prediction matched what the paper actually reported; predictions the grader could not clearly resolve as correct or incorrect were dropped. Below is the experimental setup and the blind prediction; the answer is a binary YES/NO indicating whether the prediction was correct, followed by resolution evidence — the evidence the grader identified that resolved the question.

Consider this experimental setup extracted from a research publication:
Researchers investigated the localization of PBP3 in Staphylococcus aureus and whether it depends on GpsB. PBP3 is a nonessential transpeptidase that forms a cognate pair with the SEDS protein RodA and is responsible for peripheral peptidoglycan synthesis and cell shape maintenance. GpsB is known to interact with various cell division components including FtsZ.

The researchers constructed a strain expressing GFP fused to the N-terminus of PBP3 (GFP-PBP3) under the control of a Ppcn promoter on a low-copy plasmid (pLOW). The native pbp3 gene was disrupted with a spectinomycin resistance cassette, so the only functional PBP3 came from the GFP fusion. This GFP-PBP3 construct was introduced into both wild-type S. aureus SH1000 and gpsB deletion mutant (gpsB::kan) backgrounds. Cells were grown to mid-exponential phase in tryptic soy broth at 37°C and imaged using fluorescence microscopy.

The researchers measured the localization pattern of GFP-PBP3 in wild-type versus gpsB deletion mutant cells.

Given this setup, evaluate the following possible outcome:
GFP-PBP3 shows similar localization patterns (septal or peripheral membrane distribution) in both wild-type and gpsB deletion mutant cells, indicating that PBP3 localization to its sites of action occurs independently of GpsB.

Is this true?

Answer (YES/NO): NO